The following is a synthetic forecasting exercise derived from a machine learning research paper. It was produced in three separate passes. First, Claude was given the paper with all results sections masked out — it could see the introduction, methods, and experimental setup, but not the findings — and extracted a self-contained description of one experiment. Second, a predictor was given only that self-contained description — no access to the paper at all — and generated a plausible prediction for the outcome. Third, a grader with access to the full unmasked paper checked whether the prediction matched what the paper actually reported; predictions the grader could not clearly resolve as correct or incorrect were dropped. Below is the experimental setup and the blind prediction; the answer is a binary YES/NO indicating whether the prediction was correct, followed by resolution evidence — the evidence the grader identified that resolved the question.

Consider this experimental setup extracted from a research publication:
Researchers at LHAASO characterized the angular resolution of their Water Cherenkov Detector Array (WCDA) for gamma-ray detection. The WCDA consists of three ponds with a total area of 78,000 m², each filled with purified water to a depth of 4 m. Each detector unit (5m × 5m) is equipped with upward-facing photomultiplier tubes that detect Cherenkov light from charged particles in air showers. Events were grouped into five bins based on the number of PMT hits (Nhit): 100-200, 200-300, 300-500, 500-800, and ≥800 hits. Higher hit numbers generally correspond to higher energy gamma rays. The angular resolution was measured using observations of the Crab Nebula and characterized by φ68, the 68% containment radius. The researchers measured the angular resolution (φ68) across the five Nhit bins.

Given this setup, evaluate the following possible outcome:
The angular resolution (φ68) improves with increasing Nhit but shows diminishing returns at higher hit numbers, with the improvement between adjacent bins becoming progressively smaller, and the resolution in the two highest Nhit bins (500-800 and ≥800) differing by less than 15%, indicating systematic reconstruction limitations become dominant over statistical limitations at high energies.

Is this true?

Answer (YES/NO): YES